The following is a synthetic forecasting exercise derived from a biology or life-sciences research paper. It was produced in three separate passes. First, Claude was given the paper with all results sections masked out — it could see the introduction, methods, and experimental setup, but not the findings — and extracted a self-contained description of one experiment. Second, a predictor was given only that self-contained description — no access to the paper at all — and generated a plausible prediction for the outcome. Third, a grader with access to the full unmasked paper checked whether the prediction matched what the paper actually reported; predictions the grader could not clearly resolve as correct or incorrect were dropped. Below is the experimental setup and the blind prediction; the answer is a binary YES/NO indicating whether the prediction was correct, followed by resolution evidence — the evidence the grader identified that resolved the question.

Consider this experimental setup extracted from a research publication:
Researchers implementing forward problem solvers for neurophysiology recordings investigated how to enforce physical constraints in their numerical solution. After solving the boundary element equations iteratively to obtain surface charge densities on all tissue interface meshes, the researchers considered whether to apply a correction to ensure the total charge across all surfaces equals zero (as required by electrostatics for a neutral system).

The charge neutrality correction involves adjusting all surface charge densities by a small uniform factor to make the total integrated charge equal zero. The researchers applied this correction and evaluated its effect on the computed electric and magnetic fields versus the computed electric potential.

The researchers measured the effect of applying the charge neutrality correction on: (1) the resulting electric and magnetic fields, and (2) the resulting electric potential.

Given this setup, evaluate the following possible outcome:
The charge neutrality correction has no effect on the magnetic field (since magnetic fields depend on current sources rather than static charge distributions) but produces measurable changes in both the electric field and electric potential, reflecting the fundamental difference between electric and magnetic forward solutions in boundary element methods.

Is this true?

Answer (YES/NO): NO